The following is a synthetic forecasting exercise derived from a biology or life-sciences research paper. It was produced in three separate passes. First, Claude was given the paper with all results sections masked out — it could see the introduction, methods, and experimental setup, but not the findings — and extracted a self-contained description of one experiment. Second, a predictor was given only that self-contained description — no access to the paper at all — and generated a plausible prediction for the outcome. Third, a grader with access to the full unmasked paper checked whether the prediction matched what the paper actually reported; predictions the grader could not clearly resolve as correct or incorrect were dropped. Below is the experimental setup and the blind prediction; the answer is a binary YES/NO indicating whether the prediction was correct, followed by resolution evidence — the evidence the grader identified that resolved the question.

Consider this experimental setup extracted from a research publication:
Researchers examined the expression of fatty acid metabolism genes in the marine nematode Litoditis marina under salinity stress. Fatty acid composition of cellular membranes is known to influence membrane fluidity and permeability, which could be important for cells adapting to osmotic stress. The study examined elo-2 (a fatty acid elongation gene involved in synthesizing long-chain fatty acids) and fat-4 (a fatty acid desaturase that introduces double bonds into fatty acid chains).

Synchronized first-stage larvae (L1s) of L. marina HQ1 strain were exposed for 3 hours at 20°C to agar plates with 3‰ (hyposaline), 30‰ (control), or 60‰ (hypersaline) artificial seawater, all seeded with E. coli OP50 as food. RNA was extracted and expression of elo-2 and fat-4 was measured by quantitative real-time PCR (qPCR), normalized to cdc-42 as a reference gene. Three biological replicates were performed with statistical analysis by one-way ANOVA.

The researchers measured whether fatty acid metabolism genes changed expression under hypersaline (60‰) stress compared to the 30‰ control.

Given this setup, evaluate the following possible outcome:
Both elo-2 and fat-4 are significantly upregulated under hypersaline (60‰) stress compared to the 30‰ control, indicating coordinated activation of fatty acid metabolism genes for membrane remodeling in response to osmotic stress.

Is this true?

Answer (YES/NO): NO